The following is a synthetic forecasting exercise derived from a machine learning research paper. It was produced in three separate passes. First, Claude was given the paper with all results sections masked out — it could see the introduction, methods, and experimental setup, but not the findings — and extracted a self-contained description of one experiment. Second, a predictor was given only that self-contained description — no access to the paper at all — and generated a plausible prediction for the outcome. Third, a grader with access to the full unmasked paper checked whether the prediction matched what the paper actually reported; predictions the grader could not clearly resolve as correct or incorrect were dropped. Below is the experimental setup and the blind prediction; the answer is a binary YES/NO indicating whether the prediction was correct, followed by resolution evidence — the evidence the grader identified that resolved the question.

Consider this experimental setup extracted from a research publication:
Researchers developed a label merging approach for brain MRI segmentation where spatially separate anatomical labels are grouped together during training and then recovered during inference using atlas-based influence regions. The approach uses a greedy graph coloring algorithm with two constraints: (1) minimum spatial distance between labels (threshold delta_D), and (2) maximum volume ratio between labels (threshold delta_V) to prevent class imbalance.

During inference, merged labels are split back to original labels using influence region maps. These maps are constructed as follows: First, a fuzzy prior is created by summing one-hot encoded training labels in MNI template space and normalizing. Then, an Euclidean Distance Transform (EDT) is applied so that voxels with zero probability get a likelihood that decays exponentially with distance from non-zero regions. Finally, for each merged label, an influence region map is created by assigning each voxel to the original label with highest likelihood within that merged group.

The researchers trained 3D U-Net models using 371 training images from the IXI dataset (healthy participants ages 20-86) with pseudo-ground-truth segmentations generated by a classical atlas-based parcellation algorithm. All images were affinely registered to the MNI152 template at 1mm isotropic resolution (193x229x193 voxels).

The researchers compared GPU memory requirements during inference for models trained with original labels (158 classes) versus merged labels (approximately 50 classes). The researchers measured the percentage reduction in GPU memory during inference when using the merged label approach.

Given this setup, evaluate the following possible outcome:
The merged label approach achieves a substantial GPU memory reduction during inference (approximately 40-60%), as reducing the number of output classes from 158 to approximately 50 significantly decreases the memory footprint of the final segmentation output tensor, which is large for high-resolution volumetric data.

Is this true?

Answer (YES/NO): NO